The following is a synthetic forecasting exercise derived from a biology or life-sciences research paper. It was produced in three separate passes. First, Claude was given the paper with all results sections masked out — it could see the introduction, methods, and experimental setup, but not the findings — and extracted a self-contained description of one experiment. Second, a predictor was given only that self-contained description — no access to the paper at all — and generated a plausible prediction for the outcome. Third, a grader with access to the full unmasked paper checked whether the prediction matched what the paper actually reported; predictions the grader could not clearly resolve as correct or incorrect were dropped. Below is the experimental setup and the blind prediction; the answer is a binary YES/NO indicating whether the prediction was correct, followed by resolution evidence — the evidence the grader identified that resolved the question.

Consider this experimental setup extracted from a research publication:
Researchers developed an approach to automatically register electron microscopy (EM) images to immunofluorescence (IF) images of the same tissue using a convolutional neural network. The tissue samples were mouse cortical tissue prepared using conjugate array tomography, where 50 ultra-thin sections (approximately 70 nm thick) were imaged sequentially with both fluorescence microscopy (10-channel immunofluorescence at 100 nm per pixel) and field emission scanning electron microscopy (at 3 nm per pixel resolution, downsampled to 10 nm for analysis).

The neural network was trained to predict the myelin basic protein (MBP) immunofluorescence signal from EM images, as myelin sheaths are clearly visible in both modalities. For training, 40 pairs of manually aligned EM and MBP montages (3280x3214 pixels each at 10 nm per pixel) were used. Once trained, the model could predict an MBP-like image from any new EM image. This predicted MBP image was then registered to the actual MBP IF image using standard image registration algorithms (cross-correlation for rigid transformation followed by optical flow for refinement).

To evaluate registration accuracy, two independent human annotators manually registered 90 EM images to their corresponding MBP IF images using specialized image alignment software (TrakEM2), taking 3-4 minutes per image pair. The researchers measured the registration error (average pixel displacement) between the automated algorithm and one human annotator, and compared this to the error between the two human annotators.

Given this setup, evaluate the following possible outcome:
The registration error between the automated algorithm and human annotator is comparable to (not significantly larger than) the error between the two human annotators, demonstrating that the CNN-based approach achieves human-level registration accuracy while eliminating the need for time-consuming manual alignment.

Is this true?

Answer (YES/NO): NO